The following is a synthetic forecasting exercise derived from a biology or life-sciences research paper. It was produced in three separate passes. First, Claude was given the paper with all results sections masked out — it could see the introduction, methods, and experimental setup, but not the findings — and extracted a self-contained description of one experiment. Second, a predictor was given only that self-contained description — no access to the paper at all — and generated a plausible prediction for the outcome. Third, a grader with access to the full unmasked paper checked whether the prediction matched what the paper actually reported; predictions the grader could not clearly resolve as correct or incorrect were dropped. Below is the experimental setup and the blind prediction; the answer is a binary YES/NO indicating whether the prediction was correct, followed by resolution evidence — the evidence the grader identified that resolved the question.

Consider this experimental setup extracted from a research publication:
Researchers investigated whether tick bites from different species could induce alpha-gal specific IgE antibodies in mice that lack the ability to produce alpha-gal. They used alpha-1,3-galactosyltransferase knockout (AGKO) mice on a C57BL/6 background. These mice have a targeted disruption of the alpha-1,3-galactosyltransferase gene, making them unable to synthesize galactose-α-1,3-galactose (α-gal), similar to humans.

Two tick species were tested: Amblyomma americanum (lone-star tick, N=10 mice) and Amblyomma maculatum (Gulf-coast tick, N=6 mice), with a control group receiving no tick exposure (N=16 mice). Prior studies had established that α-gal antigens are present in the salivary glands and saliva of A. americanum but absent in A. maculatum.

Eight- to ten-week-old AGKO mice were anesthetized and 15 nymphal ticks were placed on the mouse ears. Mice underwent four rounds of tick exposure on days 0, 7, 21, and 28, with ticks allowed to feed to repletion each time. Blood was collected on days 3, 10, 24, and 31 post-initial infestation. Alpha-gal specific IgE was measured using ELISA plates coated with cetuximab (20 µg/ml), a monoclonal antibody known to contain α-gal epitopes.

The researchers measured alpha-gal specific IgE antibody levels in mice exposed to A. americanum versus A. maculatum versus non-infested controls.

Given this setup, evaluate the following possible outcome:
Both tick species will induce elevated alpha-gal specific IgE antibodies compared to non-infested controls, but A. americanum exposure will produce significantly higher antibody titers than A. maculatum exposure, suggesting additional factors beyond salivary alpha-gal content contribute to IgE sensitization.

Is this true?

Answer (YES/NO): NO